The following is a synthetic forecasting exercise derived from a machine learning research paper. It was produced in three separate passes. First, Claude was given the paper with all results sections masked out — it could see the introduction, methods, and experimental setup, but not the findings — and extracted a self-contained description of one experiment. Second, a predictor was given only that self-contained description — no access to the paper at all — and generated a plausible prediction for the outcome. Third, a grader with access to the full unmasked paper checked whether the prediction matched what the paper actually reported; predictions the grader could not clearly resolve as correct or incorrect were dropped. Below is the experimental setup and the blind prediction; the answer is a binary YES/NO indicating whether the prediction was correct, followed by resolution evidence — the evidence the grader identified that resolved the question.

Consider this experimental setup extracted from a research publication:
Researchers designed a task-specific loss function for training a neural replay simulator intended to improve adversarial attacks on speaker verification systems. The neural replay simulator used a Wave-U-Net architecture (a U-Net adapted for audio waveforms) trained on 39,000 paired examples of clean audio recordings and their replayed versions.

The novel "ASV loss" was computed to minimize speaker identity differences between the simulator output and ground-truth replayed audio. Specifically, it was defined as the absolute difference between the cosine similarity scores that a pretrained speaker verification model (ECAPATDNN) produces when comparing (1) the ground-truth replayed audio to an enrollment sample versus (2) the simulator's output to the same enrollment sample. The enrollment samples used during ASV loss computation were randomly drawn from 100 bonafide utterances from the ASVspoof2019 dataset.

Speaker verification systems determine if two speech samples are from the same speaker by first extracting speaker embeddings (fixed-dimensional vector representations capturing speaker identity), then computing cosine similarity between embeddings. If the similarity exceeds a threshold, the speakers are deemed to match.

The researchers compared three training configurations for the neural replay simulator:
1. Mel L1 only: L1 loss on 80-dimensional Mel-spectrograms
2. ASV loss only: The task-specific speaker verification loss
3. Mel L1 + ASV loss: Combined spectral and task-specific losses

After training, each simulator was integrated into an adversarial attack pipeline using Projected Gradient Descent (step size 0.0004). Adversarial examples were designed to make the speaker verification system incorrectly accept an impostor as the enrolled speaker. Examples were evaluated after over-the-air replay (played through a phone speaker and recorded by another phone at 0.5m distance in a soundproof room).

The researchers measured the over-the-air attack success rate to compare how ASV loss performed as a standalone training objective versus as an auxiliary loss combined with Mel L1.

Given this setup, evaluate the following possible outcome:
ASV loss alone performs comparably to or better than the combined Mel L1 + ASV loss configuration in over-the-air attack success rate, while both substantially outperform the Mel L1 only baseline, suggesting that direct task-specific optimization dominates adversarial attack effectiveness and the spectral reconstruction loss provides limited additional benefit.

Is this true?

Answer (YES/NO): NO